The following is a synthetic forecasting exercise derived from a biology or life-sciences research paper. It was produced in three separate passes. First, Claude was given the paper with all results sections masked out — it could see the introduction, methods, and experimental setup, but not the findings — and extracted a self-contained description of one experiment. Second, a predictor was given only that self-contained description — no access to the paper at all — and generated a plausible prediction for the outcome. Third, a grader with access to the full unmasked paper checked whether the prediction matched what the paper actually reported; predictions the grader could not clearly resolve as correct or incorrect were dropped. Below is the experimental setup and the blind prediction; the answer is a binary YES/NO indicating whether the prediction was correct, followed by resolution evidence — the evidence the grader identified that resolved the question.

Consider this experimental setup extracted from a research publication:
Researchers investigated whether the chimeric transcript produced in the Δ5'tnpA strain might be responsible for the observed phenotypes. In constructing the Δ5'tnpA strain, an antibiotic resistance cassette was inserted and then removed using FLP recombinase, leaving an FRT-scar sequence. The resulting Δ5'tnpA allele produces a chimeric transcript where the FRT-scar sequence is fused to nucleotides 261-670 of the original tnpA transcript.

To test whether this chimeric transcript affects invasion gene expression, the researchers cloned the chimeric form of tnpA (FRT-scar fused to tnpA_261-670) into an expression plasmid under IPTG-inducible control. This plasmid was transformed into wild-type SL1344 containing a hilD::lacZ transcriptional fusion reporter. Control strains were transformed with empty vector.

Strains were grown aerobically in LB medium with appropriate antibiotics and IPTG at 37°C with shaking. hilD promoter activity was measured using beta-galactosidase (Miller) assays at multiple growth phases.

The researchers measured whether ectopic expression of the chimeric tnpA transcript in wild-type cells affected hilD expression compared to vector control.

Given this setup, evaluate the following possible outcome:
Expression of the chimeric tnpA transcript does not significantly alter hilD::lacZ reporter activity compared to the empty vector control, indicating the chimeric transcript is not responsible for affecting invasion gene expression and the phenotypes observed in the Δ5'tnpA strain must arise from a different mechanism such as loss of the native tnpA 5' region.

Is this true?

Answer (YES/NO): YES